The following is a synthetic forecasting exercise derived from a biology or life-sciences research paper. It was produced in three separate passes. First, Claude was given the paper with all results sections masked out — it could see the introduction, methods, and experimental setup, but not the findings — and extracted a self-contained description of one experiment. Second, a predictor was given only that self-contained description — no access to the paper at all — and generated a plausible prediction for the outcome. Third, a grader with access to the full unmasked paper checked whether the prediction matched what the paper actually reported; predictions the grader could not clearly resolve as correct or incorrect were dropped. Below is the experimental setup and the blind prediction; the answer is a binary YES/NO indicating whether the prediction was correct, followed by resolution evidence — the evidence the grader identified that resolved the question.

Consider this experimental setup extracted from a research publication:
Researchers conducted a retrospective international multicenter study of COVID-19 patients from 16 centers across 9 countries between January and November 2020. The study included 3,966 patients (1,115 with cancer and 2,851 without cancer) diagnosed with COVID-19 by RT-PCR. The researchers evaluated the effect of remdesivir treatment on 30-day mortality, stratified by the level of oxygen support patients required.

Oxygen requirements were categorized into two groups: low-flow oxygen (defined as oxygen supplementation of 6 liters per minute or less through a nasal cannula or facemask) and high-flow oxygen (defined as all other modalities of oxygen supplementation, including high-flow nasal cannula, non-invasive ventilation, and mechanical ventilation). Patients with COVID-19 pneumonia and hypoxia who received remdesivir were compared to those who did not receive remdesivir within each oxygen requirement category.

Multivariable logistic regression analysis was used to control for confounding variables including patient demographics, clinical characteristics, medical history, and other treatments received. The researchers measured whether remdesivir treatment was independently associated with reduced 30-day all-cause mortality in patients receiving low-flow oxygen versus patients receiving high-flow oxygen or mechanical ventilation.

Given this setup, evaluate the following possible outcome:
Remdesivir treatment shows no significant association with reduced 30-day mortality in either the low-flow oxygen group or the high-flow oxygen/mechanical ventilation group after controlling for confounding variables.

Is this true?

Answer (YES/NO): NO